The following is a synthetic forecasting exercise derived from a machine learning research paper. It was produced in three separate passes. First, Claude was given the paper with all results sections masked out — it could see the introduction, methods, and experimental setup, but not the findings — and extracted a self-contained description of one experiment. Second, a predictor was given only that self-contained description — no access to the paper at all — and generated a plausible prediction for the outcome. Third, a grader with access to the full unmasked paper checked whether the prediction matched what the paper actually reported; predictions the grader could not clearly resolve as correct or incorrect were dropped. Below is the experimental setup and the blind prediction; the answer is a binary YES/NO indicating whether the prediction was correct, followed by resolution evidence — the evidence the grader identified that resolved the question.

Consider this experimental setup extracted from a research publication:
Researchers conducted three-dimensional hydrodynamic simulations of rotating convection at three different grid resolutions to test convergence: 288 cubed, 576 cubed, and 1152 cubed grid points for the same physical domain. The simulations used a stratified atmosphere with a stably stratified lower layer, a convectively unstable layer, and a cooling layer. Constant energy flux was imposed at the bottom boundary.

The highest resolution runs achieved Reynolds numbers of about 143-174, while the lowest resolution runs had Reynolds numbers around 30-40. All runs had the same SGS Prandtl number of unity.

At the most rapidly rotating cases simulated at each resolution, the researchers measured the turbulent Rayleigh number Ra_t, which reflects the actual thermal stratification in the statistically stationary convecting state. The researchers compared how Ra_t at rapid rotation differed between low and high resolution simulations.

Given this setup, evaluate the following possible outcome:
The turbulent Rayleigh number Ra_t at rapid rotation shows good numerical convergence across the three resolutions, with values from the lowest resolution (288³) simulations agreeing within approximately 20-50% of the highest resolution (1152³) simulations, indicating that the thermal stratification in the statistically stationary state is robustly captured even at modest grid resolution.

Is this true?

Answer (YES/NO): NO